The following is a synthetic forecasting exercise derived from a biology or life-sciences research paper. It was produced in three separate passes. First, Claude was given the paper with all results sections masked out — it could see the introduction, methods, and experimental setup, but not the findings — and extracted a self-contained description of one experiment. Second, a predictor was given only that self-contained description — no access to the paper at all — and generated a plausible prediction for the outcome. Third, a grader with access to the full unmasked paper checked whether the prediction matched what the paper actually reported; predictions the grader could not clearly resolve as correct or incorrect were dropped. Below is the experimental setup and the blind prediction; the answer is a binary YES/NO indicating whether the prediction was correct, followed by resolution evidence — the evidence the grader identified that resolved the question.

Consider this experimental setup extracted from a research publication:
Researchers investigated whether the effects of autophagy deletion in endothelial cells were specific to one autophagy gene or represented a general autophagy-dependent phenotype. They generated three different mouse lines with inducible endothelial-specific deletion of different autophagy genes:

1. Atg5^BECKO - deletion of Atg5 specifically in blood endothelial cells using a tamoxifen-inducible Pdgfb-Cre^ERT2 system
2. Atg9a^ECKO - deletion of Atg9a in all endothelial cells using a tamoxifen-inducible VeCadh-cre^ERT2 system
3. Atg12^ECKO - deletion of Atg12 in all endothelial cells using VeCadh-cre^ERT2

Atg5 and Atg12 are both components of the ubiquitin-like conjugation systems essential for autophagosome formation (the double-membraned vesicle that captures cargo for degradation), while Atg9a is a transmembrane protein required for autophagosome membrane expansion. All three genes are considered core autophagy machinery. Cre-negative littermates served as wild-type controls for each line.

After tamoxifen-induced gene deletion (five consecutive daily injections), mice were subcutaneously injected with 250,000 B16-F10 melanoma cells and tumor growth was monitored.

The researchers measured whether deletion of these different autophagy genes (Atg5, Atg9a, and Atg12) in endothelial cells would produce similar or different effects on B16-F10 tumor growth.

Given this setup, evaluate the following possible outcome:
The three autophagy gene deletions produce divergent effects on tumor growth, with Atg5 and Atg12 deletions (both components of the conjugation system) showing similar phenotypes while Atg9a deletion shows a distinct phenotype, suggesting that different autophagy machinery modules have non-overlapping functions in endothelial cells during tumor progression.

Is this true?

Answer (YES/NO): NO